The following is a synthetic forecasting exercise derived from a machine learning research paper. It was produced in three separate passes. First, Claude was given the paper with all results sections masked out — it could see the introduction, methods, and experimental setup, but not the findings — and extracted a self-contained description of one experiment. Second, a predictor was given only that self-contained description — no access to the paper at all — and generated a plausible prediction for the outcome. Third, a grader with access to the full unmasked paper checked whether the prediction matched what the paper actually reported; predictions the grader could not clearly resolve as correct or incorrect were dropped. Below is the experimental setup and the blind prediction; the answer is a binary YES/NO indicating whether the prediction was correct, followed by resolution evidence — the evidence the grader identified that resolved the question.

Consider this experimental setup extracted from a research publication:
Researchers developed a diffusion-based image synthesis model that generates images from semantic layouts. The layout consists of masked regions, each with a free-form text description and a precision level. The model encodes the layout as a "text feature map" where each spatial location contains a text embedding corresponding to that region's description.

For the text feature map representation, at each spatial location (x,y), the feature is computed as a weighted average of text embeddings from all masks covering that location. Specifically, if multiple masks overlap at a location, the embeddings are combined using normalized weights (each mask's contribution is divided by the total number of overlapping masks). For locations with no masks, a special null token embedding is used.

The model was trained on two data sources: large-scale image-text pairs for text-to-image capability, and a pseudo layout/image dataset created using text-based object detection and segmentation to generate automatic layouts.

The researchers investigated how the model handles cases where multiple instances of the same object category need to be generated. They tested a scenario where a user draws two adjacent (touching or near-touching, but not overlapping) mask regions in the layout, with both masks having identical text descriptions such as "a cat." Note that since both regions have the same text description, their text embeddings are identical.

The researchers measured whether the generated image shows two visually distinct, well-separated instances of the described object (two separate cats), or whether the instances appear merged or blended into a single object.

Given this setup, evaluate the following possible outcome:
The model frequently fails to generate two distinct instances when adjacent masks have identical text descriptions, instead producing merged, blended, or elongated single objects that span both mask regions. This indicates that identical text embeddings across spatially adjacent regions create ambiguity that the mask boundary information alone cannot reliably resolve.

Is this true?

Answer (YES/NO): YES